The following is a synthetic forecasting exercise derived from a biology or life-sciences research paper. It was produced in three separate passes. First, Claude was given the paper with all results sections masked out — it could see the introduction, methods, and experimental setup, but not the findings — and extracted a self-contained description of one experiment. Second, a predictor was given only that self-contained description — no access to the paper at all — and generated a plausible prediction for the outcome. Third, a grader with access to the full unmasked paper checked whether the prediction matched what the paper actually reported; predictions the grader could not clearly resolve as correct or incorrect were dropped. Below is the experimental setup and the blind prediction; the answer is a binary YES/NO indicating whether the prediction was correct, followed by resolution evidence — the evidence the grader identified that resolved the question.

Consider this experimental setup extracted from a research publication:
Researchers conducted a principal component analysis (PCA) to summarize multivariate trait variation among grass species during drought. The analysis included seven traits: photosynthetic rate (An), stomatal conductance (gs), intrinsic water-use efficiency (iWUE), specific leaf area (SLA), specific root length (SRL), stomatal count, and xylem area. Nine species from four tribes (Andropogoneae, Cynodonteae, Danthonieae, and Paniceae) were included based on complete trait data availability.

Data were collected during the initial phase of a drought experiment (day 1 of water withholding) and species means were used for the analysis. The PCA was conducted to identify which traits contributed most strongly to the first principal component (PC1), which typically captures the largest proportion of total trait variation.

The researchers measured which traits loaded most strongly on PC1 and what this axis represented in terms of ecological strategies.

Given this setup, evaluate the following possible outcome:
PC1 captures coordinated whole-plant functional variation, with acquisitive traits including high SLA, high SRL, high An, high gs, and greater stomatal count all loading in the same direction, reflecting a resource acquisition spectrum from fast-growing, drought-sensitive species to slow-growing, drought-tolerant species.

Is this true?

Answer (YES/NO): NO